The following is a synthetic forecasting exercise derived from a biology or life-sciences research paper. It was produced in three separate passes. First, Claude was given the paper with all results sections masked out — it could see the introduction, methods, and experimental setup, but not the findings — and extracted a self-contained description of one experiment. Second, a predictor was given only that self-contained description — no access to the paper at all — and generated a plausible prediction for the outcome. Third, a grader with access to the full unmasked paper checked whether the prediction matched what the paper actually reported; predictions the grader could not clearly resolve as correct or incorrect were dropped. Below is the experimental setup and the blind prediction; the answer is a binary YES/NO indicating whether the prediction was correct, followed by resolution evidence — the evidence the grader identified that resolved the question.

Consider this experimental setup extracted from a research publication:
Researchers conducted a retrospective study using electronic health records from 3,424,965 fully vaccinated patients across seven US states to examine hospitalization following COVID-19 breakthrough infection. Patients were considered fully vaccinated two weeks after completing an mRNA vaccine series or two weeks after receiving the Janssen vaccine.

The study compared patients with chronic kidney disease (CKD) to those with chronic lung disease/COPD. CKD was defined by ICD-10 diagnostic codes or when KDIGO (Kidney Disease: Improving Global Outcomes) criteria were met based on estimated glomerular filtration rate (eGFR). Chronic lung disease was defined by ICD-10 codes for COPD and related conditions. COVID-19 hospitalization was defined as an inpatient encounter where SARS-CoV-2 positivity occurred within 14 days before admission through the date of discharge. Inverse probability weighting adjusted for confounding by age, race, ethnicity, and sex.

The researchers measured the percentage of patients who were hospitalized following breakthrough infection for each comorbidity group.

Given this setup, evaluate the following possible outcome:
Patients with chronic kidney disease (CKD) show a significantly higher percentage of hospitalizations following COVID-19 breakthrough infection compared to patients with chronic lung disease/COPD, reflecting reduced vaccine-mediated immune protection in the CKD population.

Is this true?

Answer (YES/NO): YES